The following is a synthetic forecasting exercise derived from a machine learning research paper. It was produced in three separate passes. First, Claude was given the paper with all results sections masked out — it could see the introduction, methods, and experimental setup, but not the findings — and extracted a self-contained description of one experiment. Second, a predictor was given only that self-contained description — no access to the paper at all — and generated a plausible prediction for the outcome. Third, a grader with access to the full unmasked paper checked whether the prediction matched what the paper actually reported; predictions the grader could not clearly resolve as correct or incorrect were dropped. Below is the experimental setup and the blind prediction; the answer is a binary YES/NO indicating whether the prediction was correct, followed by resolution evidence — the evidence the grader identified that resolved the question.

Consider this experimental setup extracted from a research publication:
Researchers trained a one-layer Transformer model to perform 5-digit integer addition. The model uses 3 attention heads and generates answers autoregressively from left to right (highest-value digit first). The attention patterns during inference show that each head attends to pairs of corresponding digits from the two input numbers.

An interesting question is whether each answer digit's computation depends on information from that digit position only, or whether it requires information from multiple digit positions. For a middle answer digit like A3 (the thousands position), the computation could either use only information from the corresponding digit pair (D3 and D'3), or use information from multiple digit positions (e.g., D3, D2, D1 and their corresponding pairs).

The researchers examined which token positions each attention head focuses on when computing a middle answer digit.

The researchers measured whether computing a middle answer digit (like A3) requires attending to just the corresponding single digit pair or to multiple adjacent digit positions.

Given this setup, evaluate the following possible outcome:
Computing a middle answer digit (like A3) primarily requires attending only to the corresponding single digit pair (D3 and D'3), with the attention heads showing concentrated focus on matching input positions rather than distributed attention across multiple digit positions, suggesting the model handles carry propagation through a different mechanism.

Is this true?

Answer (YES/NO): NO